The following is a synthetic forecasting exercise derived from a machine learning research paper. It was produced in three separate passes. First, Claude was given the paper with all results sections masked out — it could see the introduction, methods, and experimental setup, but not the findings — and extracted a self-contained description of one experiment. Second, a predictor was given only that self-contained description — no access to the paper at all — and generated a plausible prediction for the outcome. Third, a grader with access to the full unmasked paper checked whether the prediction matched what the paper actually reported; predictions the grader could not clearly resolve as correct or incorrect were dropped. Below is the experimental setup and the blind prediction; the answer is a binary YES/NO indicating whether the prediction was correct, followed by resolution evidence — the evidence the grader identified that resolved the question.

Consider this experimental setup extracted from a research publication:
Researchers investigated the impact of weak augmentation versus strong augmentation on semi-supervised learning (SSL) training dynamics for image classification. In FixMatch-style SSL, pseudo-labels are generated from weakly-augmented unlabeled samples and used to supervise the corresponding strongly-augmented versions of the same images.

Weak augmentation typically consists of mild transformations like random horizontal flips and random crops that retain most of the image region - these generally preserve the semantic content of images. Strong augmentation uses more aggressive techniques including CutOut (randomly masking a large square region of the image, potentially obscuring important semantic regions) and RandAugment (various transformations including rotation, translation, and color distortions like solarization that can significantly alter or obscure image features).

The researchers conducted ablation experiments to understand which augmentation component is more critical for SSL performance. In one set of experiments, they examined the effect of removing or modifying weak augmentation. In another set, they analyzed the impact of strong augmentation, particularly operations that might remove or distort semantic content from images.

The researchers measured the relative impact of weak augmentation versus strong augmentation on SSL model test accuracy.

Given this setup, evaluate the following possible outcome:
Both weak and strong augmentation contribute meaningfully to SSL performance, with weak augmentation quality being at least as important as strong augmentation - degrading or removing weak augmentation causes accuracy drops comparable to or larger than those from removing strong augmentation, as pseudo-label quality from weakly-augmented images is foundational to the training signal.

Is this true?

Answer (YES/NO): NO